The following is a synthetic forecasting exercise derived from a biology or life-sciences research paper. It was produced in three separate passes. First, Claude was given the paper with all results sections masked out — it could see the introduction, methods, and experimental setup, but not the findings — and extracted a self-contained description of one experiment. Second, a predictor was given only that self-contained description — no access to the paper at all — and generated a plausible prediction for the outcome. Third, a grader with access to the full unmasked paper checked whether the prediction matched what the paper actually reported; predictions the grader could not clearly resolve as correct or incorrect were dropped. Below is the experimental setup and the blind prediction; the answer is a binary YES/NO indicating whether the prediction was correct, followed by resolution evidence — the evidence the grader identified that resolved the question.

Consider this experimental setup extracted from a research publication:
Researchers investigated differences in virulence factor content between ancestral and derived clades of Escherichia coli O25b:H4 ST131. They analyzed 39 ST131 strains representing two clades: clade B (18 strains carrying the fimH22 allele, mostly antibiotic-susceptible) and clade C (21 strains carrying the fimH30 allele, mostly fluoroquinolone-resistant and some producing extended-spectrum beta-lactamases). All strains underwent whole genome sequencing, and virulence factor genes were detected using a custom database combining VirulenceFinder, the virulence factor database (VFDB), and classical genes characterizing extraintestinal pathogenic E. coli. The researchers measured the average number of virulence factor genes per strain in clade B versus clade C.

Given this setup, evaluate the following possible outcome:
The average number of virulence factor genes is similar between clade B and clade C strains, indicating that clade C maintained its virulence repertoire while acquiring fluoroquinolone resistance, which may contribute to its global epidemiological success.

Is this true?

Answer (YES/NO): NO